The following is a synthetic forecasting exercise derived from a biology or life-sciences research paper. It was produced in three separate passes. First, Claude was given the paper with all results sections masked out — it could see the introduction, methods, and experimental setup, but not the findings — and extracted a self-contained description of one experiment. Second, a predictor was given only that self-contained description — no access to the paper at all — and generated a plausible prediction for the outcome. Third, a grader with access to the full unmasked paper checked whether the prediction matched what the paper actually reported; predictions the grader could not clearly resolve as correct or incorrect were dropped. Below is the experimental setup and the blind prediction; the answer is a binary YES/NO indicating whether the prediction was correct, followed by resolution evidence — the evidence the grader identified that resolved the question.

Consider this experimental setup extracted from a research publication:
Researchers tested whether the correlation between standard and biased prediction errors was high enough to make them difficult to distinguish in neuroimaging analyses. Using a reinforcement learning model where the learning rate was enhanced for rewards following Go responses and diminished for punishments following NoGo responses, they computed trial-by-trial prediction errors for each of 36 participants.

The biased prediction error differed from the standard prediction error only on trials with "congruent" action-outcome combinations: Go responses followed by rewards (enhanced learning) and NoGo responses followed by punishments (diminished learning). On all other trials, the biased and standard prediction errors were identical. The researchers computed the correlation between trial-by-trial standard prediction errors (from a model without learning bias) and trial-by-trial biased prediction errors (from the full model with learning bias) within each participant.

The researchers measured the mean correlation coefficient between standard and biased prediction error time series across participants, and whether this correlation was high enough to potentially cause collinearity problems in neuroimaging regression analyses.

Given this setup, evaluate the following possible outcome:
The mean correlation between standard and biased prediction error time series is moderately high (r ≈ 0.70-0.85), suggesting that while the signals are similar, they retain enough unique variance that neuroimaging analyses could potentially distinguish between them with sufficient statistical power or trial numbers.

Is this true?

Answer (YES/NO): NO